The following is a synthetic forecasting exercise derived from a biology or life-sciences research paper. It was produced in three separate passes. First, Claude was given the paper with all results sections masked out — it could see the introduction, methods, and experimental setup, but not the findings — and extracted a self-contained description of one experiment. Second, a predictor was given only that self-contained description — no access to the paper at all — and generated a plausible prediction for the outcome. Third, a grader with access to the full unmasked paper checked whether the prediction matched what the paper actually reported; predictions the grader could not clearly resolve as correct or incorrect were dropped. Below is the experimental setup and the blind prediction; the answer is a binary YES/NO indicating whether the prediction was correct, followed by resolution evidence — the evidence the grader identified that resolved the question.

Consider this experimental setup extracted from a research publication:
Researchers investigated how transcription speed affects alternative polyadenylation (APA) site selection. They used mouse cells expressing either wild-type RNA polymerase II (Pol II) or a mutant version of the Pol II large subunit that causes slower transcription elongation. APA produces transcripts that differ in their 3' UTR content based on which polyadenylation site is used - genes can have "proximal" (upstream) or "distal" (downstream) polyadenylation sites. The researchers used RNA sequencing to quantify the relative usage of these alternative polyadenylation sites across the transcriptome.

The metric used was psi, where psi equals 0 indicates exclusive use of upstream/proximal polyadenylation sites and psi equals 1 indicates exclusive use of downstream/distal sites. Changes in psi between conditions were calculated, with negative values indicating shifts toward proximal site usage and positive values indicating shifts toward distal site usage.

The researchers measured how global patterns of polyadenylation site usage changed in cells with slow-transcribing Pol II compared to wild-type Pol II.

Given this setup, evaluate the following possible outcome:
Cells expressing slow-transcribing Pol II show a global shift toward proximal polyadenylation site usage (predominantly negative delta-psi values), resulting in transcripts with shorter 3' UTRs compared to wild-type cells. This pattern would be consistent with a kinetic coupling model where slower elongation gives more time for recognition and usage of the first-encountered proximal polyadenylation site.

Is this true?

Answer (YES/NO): YES